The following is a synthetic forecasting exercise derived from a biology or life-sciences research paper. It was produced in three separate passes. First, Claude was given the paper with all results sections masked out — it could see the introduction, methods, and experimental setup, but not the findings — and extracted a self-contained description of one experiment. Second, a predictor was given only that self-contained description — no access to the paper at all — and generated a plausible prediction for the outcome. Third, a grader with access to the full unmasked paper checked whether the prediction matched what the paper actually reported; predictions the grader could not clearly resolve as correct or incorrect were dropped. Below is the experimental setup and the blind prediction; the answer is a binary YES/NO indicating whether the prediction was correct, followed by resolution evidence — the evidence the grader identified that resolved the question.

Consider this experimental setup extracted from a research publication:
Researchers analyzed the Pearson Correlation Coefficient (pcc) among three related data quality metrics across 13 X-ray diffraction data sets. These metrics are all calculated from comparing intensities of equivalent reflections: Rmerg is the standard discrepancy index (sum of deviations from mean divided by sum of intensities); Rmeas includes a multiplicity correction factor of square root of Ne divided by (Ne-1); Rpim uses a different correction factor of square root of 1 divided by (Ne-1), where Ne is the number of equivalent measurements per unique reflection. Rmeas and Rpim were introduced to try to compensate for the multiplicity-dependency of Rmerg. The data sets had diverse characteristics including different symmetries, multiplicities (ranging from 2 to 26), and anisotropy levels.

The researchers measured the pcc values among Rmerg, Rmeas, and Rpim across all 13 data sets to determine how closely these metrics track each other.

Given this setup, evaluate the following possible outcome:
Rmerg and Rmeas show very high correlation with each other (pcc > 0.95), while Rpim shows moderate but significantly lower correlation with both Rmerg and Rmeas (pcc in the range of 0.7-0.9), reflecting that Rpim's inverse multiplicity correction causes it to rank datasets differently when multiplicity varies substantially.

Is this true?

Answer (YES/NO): NO